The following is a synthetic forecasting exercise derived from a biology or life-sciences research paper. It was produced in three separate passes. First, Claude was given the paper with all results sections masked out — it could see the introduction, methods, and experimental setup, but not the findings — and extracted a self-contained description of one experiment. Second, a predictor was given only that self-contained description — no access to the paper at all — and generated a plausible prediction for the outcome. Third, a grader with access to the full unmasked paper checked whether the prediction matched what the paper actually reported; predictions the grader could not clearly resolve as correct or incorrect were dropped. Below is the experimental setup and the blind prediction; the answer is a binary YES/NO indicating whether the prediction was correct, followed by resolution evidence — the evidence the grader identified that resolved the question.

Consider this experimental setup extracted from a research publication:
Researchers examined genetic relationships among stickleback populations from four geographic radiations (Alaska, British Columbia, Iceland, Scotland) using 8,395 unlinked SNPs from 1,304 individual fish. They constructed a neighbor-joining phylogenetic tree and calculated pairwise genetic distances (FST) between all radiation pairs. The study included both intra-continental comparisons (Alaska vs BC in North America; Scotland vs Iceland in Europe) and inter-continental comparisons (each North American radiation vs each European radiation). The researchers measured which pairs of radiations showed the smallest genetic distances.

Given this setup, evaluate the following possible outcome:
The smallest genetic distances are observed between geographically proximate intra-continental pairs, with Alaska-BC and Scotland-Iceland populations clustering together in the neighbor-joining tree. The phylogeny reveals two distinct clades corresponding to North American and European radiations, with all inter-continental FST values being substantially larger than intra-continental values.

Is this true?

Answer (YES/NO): YES